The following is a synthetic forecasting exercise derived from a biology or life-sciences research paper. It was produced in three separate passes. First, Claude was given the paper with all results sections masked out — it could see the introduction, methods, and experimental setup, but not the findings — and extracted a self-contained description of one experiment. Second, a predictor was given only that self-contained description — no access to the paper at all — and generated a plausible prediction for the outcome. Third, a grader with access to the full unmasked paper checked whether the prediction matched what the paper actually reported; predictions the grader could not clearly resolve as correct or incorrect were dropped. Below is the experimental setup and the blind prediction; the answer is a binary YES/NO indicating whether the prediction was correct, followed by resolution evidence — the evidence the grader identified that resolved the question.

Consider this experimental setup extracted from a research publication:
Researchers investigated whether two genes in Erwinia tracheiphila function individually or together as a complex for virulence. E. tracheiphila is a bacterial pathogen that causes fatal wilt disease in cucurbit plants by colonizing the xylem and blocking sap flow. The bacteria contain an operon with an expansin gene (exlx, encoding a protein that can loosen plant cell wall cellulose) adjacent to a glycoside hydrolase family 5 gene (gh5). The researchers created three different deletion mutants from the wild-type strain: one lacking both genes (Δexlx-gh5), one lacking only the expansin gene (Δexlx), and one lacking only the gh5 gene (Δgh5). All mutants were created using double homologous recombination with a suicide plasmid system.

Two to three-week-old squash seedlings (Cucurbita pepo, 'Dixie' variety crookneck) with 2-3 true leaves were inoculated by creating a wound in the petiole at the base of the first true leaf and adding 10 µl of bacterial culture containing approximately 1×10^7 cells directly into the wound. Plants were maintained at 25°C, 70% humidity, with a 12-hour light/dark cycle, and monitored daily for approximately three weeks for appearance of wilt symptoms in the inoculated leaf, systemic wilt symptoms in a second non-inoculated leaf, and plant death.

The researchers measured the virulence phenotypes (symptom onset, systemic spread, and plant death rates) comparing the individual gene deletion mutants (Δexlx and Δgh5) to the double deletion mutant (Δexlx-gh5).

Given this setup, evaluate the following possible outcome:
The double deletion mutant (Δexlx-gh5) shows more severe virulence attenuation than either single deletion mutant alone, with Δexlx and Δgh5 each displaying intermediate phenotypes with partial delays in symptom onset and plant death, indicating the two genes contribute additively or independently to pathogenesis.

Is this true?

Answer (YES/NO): NO